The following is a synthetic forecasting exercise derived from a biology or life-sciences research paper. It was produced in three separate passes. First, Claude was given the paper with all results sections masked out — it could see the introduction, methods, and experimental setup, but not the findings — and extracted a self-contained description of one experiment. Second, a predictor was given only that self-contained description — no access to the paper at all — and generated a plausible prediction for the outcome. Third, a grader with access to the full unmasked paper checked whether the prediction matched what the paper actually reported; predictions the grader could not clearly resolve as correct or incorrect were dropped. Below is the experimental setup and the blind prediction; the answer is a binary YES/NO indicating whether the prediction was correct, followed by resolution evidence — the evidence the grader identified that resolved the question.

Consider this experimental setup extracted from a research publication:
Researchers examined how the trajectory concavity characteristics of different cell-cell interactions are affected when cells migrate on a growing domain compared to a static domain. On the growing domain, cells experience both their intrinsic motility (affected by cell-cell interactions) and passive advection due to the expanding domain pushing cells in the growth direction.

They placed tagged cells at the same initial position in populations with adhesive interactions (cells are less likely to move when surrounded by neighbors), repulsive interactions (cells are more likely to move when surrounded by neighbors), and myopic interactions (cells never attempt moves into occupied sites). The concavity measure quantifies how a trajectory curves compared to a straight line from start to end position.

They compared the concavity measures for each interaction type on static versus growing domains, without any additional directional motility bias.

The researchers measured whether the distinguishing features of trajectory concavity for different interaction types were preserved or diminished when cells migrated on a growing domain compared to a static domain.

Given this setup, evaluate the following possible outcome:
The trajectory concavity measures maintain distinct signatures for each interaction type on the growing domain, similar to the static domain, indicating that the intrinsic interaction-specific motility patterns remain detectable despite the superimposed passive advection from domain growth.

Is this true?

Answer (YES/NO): YES